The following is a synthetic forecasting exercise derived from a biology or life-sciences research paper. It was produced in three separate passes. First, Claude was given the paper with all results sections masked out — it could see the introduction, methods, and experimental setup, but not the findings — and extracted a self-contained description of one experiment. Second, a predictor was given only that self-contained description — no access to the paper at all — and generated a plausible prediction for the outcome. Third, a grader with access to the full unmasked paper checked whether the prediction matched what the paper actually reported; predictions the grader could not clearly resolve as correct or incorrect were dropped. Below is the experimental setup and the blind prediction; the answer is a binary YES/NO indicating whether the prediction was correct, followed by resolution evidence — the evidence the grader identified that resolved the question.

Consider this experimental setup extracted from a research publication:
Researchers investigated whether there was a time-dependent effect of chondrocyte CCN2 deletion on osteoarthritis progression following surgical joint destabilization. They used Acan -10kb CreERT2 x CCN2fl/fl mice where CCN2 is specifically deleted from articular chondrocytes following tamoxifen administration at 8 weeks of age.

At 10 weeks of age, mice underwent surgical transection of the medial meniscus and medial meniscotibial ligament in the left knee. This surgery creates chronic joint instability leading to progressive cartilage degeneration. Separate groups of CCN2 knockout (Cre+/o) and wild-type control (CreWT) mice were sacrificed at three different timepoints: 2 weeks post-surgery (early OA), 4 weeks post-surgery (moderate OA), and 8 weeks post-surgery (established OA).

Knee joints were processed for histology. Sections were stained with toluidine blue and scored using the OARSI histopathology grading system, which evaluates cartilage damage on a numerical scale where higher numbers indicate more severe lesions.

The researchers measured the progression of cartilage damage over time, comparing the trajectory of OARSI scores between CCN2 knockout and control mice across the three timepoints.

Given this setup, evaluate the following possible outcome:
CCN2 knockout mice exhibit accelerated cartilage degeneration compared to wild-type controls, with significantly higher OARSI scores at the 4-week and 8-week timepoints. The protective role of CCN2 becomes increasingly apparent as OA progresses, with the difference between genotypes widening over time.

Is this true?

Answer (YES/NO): NO